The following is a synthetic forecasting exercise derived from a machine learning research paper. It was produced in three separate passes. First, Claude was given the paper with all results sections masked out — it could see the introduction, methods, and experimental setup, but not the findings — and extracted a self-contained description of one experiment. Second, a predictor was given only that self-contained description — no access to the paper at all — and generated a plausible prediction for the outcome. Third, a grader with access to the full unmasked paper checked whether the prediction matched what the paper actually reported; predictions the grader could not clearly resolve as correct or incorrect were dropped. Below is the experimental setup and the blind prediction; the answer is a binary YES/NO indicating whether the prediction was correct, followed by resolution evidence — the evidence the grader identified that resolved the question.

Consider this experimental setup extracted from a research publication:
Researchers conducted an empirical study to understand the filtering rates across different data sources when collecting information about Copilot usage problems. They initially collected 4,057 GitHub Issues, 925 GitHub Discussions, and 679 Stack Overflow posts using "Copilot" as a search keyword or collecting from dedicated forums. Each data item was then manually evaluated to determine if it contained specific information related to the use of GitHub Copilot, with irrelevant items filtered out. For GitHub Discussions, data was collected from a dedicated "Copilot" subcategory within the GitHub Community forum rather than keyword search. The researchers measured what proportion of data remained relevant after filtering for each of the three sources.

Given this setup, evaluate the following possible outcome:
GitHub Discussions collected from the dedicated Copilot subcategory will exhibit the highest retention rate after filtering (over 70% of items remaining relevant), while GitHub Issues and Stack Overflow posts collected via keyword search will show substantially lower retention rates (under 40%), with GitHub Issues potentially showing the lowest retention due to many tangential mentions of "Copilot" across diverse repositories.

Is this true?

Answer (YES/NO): YES